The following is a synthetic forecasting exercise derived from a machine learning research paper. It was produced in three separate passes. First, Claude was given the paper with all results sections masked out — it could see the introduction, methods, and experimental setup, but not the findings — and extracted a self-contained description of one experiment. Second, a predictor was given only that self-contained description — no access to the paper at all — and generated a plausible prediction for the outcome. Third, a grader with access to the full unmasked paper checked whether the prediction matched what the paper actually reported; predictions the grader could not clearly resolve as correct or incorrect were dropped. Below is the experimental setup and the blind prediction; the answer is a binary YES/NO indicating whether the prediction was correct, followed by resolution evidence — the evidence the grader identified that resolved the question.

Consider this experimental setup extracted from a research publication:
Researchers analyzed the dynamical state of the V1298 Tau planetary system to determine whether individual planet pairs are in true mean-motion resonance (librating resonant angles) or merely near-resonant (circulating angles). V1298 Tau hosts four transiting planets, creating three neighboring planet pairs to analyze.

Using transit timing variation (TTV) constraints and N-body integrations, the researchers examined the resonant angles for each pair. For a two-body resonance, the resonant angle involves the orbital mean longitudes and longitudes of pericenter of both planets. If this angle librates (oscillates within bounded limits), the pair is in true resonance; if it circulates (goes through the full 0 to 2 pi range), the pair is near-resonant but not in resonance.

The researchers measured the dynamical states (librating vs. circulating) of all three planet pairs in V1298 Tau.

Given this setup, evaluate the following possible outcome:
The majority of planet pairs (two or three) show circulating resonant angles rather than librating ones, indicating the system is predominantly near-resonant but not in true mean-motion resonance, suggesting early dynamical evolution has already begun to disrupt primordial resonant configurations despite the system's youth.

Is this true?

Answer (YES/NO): YES